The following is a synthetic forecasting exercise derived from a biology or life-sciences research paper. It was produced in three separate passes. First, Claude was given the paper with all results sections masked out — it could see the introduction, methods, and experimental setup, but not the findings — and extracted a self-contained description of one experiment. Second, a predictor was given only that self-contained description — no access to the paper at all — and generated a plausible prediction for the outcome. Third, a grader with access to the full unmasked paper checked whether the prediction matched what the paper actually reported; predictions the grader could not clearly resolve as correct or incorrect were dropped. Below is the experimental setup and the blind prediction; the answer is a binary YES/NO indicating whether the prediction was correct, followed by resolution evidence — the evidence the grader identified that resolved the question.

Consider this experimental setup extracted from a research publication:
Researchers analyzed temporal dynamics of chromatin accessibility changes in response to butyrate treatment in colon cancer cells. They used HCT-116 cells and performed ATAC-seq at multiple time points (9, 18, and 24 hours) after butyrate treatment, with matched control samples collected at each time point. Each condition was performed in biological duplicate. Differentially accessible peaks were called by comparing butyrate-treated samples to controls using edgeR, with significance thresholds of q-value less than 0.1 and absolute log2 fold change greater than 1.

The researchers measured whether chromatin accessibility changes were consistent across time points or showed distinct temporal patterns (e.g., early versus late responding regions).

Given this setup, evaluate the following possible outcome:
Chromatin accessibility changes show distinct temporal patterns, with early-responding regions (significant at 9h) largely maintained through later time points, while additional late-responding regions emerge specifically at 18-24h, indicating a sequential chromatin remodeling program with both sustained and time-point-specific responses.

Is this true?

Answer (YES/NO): YES